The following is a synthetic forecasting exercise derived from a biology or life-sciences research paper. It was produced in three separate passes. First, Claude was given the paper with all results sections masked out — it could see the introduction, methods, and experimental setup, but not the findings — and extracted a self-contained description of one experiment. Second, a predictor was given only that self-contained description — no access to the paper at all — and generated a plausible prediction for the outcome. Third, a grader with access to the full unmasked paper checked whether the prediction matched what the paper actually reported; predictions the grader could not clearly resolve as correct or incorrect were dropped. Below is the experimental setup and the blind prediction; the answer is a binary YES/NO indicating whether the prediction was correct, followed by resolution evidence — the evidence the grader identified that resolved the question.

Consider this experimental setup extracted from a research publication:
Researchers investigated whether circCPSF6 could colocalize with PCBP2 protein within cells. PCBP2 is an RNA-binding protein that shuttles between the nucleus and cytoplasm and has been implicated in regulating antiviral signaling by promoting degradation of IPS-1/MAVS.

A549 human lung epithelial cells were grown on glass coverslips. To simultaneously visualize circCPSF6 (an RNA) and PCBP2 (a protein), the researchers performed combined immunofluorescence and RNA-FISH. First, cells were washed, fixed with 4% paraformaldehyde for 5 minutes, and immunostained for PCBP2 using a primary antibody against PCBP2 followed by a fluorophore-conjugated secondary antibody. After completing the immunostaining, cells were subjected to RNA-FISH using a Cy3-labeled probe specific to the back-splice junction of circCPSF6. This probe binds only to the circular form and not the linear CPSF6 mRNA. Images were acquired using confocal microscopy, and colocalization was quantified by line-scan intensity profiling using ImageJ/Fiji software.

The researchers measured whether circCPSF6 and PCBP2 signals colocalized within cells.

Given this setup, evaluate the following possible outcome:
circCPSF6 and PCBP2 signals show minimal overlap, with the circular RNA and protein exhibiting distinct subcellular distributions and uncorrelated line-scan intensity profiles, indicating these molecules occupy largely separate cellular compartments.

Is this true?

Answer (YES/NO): NO